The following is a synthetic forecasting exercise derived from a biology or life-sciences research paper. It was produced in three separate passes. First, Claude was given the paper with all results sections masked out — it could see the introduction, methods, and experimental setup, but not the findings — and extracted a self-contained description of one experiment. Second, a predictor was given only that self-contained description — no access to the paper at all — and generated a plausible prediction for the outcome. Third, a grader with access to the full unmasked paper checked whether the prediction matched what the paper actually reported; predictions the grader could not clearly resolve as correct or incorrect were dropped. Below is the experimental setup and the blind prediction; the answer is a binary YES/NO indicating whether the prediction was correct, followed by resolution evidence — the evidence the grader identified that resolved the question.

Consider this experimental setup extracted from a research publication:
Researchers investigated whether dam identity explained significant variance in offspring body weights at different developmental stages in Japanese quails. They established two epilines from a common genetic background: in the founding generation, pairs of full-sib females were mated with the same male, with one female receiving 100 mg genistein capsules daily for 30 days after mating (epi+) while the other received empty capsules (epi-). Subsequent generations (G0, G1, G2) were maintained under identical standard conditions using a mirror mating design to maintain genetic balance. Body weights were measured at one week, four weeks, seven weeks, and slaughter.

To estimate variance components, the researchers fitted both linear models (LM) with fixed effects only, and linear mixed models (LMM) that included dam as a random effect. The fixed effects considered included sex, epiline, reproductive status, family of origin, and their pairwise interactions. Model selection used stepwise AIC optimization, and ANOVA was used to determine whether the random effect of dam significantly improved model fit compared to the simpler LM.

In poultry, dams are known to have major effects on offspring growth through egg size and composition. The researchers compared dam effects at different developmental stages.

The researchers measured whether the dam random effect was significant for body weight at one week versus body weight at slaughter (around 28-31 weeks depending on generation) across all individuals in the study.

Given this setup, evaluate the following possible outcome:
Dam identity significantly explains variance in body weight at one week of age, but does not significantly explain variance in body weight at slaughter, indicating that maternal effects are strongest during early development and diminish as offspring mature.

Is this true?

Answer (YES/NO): NO